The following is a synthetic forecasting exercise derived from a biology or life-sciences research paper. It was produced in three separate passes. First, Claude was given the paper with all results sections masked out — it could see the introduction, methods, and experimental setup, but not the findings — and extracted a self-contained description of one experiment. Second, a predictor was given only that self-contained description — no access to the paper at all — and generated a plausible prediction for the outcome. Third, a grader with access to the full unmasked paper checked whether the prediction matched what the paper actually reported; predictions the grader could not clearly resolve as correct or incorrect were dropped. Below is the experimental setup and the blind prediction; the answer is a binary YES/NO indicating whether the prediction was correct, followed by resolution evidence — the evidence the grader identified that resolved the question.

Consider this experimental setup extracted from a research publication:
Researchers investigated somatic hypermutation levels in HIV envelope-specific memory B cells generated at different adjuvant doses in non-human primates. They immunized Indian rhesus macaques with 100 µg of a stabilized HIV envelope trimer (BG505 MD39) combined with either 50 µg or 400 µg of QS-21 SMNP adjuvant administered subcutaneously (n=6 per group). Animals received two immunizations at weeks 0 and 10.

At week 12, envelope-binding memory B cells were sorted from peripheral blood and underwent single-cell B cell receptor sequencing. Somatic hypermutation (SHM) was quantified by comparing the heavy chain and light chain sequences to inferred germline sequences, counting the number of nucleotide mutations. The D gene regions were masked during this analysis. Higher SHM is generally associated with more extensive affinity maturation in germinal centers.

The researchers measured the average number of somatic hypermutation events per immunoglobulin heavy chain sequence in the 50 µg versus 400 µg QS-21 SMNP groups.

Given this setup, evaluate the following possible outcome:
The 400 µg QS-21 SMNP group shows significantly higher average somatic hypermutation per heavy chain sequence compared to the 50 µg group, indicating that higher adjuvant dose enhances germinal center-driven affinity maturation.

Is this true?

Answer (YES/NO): NO